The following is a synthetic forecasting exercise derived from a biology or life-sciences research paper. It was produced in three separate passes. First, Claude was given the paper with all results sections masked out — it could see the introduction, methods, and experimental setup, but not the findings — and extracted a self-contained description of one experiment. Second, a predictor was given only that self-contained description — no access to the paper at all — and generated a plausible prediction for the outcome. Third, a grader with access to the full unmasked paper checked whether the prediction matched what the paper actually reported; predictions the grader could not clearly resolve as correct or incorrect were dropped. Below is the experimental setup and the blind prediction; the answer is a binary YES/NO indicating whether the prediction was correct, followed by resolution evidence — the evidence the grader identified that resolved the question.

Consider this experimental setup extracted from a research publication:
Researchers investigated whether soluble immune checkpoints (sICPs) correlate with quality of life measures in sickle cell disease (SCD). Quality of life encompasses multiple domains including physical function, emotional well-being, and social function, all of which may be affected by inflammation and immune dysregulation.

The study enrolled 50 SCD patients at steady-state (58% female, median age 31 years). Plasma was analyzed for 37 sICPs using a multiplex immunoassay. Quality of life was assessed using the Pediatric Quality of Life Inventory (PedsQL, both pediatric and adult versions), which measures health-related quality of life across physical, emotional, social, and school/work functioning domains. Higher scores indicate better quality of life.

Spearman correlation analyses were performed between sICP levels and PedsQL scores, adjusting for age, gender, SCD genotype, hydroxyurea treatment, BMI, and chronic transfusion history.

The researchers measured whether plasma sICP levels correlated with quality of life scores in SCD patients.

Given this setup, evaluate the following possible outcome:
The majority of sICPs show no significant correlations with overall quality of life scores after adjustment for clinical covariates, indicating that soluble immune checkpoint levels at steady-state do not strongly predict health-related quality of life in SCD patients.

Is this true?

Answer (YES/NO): NO